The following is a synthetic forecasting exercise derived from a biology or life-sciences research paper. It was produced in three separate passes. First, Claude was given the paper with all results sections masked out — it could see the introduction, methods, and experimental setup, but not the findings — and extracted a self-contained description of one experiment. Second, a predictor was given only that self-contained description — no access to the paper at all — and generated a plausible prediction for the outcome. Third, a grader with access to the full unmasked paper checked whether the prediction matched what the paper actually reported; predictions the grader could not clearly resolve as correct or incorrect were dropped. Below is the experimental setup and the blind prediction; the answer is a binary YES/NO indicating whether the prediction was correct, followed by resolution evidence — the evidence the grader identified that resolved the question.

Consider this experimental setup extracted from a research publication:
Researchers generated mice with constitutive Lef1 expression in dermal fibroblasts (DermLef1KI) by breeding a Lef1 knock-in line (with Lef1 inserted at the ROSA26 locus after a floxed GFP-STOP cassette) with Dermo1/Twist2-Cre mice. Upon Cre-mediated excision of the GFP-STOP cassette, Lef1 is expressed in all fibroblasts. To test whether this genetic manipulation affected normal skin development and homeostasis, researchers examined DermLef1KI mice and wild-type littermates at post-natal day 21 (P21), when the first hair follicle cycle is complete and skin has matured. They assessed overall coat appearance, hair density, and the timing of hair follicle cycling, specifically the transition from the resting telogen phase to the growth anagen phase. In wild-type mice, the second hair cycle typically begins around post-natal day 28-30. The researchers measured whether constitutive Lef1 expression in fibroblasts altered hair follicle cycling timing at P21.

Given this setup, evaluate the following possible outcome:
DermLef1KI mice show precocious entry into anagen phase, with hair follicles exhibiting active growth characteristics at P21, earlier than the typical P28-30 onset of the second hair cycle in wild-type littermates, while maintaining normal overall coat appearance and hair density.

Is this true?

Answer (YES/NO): YES